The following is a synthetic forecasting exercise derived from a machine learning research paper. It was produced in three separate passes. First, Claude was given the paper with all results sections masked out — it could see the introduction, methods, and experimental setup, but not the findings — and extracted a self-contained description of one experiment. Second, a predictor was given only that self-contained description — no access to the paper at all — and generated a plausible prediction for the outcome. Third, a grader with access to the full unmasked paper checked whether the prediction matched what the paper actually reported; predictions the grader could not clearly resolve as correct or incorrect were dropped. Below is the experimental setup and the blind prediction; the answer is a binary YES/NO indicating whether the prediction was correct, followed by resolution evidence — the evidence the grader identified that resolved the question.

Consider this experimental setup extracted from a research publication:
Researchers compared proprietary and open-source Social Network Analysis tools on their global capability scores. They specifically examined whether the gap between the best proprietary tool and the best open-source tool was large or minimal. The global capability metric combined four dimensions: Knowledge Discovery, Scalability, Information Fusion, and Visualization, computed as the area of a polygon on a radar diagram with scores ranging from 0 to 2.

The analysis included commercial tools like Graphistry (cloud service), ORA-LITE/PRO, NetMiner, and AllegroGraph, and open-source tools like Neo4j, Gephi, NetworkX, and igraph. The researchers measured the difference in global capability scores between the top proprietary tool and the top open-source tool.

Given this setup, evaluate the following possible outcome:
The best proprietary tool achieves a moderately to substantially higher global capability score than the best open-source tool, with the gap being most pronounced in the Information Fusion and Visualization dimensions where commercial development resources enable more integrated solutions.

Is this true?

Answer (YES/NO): NO